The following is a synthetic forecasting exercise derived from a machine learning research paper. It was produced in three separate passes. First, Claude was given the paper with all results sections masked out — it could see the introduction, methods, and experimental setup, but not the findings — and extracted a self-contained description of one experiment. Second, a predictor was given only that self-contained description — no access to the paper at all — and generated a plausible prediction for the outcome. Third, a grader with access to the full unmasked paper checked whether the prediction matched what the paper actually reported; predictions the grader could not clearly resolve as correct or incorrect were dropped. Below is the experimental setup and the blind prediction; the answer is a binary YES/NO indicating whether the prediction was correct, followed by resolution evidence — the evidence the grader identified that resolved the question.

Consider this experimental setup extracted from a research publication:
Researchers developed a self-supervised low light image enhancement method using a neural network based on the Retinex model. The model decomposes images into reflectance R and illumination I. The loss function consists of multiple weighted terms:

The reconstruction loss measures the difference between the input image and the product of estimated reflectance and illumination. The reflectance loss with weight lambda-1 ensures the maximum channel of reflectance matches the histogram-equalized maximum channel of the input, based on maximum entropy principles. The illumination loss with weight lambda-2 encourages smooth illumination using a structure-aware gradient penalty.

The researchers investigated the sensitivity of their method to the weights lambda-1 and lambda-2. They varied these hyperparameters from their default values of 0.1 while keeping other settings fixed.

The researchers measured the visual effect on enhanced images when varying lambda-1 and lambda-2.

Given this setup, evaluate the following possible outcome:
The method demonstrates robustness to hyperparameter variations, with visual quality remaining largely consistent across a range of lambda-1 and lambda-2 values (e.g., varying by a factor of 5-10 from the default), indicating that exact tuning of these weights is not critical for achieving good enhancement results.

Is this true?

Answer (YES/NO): YES